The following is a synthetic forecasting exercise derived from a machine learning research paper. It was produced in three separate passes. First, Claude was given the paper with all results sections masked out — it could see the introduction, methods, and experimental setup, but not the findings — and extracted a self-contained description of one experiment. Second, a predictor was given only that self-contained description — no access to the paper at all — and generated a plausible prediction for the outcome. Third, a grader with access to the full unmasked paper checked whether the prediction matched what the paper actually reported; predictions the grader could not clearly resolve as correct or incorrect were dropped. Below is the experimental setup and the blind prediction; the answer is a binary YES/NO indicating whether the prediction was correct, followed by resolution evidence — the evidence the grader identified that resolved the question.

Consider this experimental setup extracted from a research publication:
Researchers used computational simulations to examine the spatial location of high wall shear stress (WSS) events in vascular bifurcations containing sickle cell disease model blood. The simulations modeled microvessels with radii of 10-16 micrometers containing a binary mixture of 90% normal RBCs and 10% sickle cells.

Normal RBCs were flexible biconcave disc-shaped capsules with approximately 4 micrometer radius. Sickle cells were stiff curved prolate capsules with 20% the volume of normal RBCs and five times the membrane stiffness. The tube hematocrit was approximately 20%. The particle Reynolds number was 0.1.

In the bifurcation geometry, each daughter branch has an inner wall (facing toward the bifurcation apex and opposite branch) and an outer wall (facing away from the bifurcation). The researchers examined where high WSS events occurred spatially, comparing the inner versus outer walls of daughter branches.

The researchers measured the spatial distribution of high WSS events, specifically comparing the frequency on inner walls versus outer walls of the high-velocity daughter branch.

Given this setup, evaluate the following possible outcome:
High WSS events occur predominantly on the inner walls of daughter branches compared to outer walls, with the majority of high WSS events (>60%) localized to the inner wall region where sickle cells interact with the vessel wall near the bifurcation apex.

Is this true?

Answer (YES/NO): NO